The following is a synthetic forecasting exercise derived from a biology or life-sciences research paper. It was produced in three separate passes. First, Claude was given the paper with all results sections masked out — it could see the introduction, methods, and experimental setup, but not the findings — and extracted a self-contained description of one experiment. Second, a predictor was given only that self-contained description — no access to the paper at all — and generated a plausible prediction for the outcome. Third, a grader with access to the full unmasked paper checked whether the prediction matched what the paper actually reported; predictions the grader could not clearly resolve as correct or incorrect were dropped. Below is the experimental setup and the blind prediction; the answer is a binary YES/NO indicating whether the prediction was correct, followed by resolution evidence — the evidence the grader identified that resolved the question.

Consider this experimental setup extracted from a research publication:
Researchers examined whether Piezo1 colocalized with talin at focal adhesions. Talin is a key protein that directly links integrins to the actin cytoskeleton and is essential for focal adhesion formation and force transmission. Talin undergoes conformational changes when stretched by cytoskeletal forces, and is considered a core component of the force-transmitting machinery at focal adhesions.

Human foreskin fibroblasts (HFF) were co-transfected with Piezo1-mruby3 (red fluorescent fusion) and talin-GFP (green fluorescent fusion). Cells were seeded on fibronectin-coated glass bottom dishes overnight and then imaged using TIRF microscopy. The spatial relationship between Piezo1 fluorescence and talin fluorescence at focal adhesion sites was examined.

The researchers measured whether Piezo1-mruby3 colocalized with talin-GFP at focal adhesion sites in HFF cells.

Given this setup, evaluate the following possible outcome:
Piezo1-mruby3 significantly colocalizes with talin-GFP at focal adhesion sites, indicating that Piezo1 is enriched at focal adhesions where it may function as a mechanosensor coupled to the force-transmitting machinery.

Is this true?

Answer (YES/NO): YES